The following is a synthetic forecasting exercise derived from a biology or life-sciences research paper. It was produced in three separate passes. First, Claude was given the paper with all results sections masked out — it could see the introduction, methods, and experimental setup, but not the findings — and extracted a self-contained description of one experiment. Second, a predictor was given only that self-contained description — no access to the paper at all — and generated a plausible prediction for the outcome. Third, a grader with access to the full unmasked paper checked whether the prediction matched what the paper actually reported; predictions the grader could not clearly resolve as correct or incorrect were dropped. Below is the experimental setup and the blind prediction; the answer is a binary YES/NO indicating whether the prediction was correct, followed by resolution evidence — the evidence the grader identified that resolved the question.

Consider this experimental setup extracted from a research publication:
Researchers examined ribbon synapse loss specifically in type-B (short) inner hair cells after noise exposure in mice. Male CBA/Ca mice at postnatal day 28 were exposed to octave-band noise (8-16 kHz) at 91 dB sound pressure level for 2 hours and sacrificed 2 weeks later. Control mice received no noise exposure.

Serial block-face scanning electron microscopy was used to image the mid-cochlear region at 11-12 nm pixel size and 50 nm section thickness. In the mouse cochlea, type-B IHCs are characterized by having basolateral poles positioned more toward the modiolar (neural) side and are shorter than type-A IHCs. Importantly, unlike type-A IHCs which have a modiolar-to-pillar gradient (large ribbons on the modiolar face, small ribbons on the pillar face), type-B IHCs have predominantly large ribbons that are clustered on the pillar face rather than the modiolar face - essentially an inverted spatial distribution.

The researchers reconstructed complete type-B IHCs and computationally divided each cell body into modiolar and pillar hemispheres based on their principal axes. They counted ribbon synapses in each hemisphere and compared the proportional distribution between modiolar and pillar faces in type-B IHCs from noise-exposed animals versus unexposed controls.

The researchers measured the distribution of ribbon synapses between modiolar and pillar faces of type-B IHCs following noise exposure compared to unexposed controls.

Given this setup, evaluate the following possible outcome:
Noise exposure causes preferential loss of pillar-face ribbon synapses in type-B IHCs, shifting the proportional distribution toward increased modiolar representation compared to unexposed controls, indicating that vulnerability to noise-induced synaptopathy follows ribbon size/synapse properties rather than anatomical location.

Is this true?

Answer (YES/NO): NO